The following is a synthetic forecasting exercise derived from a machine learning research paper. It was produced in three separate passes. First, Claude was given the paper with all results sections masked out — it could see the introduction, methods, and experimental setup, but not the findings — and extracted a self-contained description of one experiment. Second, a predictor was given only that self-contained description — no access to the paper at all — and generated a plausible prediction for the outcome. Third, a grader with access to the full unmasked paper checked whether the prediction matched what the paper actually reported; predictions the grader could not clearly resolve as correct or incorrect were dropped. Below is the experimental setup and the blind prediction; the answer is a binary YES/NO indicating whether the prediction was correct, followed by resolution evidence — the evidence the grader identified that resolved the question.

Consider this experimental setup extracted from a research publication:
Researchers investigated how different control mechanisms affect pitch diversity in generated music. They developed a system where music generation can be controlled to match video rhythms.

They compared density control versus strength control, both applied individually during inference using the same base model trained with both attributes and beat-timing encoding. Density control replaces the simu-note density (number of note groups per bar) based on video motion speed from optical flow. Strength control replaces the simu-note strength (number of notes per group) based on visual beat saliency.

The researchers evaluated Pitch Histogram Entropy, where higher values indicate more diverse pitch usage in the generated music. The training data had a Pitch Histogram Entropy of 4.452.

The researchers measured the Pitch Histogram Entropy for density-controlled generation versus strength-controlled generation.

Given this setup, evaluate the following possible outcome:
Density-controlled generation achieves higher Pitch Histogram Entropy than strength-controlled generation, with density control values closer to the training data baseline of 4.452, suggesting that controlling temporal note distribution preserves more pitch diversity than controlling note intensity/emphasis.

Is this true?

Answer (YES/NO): NO